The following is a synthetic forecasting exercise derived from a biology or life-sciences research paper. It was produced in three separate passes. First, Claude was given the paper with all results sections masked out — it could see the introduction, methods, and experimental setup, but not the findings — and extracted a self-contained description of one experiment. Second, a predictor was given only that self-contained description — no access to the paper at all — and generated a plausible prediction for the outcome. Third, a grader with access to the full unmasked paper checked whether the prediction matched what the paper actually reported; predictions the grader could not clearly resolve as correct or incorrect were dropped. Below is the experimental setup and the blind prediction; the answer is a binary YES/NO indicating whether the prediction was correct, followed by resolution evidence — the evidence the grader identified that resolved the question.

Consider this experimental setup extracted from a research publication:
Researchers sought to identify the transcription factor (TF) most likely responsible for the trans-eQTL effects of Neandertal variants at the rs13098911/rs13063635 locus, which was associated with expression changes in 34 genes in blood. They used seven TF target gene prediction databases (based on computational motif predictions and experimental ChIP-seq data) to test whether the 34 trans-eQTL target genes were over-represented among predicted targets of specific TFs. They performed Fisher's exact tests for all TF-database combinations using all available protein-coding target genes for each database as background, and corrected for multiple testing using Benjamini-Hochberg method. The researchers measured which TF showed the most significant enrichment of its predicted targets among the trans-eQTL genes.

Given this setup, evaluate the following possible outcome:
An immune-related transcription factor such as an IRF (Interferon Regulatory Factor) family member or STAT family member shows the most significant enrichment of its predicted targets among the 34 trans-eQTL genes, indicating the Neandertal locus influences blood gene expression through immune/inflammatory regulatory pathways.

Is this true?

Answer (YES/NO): YES